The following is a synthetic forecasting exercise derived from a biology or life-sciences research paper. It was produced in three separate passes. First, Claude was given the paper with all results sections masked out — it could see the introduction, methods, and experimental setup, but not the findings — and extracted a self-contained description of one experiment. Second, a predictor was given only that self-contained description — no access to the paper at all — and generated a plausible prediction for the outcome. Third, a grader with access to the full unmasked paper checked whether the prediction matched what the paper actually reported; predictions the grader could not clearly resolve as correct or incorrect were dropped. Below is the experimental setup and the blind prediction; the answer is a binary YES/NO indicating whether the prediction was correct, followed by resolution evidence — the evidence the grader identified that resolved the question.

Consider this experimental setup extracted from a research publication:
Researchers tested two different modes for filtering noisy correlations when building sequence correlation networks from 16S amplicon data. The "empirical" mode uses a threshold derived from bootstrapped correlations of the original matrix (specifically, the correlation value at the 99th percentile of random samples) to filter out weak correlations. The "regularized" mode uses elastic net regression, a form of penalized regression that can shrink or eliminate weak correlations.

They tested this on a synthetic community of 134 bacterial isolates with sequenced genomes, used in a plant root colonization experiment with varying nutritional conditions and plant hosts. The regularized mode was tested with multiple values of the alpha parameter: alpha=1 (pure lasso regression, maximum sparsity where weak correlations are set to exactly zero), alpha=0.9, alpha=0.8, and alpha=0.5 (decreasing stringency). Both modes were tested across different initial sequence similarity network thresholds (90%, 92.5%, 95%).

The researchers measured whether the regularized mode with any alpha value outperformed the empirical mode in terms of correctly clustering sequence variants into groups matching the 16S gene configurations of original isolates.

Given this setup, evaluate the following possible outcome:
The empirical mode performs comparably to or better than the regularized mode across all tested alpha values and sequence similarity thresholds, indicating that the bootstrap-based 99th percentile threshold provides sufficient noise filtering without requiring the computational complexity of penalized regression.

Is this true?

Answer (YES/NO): YES